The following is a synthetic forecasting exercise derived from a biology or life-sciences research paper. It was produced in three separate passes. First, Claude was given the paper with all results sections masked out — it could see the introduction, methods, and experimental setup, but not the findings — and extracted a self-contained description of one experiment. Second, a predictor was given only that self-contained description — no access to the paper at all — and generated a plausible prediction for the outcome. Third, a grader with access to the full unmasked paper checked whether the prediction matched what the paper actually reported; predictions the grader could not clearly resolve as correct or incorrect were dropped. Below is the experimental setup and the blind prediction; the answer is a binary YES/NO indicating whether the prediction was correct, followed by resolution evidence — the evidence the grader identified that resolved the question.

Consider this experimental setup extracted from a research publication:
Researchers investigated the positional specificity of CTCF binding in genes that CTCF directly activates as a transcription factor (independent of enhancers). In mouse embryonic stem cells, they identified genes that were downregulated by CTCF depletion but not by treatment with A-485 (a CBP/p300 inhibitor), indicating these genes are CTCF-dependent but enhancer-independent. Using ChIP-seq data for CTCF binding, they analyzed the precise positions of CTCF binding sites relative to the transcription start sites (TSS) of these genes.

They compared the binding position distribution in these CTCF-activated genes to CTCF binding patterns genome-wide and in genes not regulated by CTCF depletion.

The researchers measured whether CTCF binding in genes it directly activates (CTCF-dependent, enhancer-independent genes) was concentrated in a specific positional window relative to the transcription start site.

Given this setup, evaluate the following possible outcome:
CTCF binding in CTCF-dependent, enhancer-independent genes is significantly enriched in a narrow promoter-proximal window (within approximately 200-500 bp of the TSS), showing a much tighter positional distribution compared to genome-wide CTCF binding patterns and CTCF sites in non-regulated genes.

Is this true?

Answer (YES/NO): NO